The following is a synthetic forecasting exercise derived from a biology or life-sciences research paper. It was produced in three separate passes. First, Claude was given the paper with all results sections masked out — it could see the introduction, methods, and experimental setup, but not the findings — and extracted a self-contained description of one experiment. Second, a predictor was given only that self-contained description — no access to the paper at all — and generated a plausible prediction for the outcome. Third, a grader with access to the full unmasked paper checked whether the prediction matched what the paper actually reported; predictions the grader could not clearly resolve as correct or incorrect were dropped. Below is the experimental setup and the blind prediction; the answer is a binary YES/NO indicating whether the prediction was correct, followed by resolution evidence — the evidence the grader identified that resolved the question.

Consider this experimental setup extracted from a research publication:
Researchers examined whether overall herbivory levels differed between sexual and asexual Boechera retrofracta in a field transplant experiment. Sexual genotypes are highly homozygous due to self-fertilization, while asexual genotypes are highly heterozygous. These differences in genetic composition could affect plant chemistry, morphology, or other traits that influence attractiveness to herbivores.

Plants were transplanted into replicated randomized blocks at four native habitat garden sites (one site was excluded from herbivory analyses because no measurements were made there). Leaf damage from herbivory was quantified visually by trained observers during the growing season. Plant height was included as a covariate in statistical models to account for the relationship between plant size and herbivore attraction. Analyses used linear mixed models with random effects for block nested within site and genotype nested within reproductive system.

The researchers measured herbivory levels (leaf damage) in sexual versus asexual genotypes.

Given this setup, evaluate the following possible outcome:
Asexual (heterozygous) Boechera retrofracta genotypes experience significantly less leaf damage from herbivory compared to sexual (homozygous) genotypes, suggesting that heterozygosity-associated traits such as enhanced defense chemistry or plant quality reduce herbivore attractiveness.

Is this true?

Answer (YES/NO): NO